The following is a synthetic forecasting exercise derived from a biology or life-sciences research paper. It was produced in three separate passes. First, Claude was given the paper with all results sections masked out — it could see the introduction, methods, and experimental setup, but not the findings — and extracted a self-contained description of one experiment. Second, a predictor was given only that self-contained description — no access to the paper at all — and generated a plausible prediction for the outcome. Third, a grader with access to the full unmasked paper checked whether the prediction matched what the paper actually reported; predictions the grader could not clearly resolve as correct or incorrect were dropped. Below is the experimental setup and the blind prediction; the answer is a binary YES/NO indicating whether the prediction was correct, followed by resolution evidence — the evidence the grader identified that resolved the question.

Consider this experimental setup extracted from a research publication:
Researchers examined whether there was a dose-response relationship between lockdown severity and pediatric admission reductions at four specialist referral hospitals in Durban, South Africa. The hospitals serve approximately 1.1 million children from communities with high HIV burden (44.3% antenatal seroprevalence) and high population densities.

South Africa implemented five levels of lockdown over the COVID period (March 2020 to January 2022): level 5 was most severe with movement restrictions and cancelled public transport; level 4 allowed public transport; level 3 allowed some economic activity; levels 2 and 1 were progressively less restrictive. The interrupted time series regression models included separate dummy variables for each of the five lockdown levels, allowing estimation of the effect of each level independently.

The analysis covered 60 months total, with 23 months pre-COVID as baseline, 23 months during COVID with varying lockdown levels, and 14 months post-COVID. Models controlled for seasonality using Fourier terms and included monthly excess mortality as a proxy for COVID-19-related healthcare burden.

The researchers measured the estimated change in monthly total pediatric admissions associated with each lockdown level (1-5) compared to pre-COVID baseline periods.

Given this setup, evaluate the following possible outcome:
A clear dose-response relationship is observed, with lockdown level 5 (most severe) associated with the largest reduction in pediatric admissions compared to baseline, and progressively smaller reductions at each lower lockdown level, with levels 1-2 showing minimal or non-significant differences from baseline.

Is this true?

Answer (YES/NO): NO